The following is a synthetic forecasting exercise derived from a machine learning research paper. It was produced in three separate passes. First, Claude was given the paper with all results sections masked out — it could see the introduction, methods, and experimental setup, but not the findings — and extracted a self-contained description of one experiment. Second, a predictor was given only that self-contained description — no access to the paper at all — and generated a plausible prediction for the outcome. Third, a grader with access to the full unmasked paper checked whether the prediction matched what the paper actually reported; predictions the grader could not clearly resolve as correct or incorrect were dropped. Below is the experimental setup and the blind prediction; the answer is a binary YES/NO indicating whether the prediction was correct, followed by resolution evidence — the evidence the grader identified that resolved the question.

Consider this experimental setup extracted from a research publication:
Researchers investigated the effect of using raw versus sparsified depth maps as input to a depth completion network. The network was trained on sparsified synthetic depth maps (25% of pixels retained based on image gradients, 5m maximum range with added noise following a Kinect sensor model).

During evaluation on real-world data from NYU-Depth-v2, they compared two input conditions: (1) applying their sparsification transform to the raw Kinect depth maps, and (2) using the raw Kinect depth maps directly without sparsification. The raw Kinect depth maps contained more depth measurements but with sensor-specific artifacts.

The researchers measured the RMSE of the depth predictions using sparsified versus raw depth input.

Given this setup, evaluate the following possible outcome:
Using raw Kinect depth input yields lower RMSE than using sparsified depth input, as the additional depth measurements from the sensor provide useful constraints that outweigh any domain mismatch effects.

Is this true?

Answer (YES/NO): NO